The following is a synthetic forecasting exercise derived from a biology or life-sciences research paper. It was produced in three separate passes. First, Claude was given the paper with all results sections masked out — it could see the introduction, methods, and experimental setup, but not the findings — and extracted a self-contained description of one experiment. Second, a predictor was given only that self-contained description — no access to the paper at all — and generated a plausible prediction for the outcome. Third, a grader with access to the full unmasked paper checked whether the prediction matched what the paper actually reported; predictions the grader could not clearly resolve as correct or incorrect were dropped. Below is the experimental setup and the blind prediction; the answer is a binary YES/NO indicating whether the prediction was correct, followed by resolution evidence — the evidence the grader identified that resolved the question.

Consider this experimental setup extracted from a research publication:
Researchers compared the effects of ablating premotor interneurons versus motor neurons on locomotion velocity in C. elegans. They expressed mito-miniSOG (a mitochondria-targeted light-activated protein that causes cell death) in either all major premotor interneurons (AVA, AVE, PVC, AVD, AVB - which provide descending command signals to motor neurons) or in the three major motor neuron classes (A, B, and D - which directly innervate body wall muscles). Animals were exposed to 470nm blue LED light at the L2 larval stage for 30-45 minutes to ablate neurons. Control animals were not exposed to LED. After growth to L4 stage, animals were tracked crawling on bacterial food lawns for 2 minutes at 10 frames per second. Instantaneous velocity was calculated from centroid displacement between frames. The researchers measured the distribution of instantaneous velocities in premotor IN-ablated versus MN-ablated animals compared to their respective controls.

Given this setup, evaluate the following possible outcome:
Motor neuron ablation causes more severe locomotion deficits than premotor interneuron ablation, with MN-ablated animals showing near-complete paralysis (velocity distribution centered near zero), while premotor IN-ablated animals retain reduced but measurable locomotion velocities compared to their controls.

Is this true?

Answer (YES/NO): YES